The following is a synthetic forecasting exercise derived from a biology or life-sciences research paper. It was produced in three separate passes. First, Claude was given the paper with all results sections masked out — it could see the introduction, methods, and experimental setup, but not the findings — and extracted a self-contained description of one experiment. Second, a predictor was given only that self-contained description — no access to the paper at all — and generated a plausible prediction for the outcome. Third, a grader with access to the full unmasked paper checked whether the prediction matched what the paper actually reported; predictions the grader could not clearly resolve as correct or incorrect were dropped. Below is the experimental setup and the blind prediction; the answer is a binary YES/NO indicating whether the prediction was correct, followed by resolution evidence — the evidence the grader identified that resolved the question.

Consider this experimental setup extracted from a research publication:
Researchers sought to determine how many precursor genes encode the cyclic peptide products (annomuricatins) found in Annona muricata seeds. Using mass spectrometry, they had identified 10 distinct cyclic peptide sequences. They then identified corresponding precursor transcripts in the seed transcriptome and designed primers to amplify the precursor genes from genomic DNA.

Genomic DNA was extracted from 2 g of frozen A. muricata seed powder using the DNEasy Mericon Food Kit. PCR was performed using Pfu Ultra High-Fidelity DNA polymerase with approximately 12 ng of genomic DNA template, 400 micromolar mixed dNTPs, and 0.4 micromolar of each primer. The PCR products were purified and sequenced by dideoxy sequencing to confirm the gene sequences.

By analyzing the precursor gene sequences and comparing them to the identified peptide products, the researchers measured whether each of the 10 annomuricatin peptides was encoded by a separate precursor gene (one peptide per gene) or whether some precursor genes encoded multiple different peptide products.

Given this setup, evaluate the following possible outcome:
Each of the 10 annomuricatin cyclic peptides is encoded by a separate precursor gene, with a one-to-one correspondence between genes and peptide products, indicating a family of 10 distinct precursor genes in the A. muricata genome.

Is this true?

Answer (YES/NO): NO